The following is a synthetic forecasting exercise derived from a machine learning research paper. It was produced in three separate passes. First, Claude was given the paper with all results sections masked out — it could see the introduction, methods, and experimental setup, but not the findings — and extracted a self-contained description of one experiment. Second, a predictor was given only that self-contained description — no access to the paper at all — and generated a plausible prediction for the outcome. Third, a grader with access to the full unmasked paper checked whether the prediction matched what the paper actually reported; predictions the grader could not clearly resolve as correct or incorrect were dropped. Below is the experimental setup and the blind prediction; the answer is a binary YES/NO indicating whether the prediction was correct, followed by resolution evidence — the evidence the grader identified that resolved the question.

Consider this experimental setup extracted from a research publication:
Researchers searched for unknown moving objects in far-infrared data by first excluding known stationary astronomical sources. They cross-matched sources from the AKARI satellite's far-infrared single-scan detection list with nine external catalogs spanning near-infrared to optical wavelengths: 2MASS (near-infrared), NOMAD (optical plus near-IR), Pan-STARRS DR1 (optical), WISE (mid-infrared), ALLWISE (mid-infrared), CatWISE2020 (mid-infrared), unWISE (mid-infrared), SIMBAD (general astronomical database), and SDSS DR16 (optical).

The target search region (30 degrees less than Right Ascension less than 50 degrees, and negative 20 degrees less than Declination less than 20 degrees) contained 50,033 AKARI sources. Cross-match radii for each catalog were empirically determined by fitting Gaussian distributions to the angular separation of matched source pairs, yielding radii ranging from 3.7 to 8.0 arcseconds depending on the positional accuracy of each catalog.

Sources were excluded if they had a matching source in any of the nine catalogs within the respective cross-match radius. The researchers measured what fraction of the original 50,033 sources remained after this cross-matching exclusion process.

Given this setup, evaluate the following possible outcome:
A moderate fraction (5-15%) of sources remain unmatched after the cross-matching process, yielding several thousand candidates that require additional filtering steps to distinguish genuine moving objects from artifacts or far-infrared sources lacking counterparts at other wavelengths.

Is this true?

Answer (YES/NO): NO